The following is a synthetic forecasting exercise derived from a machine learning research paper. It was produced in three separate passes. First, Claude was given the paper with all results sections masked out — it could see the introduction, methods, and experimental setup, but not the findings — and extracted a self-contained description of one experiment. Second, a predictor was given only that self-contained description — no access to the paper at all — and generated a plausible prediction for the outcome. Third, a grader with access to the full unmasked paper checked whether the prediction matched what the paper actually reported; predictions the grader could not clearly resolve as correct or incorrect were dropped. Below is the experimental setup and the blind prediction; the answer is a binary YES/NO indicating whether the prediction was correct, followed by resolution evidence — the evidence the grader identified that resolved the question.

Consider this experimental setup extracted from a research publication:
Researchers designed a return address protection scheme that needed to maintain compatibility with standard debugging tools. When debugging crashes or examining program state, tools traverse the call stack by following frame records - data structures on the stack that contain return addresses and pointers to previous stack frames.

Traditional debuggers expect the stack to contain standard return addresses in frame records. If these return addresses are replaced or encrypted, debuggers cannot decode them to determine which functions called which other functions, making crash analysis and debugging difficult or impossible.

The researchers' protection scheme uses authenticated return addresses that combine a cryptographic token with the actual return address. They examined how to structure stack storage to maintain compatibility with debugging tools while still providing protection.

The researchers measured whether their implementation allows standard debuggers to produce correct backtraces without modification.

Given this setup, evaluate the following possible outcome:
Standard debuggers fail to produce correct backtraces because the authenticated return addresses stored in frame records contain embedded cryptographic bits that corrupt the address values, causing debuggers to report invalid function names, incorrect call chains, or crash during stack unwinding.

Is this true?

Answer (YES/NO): NO